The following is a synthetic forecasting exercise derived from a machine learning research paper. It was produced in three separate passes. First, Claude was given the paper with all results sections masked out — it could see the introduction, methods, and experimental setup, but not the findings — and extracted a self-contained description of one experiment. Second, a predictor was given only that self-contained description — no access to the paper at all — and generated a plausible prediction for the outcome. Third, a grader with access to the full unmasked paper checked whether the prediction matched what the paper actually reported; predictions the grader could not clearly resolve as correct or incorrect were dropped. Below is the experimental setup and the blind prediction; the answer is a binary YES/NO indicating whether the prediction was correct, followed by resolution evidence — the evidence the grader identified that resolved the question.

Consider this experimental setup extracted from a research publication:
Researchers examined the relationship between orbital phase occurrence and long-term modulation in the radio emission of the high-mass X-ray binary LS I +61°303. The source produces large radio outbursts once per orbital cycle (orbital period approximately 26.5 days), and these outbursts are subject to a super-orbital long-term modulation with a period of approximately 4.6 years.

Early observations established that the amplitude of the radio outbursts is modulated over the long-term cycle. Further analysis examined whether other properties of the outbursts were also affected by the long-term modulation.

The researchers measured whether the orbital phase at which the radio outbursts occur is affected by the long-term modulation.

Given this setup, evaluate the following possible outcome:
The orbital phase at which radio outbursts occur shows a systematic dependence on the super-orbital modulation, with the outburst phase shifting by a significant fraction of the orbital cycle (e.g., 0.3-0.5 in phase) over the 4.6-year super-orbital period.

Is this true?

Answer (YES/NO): YES